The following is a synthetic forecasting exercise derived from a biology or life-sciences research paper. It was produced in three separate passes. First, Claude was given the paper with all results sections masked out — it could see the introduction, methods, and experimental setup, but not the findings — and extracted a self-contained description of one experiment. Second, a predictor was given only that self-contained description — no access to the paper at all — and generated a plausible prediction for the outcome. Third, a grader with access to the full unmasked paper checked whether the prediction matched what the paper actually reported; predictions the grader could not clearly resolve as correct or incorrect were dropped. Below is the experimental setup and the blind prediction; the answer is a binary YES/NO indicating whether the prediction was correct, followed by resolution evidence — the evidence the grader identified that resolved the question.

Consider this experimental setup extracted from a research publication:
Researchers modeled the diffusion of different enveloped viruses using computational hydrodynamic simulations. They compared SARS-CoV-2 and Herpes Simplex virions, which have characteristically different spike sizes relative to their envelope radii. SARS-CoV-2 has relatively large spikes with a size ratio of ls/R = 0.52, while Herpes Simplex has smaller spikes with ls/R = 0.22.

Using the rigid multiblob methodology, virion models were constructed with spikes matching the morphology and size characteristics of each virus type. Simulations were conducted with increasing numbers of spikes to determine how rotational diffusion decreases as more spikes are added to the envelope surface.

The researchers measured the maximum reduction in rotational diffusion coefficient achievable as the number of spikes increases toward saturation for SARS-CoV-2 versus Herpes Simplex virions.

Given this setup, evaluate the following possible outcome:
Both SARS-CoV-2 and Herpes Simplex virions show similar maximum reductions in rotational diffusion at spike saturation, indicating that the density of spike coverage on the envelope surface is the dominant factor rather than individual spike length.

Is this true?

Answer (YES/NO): NO